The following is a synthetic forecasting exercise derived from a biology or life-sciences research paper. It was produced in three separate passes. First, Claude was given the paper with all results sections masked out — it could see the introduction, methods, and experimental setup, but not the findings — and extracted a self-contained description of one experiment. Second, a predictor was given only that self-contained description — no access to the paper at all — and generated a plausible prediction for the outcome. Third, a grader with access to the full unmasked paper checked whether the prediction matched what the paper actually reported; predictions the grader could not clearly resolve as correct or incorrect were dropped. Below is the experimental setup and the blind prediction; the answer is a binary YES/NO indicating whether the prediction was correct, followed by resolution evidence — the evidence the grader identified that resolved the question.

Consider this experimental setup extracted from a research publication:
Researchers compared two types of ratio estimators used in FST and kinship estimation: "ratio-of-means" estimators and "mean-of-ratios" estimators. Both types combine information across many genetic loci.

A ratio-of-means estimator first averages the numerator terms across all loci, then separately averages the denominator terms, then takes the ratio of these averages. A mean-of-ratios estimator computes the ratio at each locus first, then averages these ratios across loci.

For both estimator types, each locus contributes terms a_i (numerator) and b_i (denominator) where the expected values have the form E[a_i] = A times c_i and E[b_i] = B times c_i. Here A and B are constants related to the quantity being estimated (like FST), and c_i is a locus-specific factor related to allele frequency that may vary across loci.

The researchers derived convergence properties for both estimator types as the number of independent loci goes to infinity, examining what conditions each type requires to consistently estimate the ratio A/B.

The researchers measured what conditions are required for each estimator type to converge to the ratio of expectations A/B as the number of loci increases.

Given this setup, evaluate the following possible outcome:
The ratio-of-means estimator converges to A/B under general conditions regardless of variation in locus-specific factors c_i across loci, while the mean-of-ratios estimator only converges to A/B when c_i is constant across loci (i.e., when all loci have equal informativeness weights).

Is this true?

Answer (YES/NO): NO